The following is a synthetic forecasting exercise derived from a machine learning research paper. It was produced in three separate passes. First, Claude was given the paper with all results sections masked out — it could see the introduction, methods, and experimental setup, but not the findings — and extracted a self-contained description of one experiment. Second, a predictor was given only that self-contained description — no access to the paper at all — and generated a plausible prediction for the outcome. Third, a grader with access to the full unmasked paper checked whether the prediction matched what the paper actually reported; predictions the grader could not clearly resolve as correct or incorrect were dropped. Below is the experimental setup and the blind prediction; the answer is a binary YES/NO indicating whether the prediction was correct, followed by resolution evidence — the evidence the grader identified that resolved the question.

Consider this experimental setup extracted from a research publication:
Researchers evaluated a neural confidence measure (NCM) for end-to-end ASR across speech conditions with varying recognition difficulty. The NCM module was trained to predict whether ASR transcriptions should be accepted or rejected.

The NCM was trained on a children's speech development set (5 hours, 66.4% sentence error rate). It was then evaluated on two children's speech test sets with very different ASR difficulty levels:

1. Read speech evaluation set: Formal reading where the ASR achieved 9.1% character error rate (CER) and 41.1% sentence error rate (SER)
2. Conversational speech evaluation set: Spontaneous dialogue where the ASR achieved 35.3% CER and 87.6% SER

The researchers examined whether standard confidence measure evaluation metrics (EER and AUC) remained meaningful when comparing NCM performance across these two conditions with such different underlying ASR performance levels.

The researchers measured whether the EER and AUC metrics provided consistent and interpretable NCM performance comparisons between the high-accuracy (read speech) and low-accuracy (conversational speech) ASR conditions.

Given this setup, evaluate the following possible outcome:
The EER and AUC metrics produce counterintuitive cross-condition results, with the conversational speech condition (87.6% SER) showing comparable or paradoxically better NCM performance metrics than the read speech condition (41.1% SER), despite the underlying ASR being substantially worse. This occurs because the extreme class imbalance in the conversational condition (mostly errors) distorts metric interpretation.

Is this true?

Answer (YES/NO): YES